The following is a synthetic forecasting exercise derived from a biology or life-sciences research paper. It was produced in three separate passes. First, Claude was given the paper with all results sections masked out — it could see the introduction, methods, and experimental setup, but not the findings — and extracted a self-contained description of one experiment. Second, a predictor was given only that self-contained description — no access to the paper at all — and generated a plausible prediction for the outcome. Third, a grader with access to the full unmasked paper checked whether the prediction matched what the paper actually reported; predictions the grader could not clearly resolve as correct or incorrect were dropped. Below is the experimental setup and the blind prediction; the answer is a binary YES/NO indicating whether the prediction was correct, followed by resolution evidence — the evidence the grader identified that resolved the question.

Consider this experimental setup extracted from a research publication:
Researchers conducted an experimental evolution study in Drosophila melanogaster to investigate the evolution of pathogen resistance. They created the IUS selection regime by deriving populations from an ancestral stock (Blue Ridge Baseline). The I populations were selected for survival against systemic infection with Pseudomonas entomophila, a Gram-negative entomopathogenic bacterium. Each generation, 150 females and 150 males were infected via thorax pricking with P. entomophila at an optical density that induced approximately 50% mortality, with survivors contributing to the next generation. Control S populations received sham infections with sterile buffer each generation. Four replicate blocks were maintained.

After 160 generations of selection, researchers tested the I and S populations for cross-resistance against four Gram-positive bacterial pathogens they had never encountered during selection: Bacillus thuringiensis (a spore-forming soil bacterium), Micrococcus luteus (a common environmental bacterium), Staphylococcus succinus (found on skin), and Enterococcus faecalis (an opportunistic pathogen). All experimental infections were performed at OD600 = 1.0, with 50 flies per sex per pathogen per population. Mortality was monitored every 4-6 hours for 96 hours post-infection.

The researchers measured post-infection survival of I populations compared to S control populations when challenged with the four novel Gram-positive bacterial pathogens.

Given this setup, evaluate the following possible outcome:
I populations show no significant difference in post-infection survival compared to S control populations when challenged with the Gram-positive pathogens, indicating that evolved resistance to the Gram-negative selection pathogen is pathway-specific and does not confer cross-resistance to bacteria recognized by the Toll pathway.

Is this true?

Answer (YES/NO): NO